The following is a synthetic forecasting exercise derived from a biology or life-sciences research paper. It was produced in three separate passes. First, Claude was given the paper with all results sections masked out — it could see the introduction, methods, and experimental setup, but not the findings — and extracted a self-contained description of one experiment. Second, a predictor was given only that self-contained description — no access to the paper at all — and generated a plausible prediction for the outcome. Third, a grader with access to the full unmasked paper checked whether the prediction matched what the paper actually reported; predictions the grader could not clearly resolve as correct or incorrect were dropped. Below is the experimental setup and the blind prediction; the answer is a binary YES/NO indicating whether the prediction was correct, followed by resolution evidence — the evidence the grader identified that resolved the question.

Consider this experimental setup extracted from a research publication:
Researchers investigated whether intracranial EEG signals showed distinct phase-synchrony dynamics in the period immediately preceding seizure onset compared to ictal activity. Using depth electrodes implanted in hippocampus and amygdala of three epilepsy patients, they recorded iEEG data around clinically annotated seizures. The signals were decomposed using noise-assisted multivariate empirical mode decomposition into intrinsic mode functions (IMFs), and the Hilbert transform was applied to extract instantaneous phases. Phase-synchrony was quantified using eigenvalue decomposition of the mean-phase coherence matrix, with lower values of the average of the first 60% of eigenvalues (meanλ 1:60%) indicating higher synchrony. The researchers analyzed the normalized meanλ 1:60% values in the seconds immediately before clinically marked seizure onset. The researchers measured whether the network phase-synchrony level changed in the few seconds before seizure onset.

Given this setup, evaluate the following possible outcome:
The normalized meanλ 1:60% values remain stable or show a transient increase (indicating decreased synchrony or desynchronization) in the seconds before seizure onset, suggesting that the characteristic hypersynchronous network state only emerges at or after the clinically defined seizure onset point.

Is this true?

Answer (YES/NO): YES